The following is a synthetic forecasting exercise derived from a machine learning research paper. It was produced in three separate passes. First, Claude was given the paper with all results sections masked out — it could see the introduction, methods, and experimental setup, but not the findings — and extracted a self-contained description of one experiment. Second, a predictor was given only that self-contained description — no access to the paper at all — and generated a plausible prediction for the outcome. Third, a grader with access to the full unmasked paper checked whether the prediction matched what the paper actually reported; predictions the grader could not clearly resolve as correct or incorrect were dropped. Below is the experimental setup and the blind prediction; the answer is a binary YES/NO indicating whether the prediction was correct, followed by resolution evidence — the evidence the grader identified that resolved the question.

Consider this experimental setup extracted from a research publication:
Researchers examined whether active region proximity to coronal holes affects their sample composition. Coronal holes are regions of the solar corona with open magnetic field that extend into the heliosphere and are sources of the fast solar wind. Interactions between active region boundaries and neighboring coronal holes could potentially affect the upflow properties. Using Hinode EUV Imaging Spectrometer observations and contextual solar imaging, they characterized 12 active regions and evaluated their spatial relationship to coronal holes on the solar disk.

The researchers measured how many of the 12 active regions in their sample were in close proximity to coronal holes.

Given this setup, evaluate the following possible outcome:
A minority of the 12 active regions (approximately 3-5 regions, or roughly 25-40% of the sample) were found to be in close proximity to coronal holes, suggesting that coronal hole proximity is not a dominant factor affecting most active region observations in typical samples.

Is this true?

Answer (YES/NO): NO